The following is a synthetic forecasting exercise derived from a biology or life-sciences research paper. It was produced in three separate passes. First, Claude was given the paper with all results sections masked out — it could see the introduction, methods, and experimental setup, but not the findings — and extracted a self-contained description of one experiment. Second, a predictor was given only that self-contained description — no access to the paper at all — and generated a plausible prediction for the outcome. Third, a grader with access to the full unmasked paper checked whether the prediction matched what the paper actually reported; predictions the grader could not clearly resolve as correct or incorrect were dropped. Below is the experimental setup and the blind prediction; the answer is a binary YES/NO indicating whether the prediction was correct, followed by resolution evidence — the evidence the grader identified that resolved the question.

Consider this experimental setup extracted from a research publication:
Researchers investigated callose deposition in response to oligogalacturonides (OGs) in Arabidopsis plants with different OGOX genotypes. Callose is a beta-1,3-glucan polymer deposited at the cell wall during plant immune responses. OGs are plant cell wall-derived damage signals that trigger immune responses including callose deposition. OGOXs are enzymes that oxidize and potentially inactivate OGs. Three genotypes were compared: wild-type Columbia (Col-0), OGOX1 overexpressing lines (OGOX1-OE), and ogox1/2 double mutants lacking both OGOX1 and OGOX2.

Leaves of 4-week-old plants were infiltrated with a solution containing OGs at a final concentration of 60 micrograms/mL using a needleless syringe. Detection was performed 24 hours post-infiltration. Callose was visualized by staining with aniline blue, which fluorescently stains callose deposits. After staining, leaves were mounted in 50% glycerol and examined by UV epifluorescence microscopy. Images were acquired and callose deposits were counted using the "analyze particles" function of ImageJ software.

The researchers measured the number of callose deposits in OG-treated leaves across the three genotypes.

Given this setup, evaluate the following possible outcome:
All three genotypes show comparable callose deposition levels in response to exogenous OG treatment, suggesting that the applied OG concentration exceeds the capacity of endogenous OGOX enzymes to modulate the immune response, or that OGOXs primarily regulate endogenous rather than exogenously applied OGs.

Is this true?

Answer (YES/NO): NO